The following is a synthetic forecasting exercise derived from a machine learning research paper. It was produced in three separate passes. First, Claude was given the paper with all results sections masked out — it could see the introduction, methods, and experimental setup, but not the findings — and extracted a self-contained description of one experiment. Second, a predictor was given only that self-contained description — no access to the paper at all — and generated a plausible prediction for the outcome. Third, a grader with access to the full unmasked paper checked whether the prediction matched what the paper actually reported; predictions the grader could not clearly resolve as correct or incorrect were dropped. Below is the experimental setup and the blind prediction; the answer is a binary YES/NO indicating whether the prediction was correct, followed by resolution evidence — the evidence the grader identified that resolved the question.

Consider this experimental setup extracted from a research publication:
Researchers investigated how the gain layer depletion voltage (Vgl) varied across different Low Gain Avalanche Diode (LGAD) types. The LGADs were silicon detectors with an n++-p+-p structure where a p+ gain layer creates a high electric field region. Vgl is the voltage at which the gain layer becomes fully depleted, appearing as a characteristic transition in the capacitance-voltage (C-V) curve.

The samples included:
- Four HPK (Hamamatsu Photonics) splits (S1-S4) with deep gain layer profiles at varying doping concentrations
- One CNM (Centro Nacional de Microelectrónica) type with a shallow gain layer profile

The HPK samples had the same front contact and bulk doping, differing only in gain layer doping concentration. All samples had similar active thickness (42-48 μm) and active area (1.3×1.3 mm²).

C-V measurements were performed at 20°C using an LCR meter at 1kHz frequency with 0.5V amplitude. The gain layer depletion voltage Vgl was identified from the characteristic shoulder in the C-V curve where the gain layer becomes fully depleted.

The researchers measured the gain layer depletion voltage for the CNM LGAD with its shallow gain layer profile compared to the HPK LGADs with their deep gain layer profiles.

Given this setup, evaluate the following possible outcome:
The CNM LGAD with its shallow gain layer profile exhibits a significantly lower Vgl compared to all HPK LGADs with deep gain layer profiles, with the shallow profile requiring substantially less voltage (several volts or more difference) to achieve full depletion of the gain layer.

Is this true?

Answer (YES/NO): YES